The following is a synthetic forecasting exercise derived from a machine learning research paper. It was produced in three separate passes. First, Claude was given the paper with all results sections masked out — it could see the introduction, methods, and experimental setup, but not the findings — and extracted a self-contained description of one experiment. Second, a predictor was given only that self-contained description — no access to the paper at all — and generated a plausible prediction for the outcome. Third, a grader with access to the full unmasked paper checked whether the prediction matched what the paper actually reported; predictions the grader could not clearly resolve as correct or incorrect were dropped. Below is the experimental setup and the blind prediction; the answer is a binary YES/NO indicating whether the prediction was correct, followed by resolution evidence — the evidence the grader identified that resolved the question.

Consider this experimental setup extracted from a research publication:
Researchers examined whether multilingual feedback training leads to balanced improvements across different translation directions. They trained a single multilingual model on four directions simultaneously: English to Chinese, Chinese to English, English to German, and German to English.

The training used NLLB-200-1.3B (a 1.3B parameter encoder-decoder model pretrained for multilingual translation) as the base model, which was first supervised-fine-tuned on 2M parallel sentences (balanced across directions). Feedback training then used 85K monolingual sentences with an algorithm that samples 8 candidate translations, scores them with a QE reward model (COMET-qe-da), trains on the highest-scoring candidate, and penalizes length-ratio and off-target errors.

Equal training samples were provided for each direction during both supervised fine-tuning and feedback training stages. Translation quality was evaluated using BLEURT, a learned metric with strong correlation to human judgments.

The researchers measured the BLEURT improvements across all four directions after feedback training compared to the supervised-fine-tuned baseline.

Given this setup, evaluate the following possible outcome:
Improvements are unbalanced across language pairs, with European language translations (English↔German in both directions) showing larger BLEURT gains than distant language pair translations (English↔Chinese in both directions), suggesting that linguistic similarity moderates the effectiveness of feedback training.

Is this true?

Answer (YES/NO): NO